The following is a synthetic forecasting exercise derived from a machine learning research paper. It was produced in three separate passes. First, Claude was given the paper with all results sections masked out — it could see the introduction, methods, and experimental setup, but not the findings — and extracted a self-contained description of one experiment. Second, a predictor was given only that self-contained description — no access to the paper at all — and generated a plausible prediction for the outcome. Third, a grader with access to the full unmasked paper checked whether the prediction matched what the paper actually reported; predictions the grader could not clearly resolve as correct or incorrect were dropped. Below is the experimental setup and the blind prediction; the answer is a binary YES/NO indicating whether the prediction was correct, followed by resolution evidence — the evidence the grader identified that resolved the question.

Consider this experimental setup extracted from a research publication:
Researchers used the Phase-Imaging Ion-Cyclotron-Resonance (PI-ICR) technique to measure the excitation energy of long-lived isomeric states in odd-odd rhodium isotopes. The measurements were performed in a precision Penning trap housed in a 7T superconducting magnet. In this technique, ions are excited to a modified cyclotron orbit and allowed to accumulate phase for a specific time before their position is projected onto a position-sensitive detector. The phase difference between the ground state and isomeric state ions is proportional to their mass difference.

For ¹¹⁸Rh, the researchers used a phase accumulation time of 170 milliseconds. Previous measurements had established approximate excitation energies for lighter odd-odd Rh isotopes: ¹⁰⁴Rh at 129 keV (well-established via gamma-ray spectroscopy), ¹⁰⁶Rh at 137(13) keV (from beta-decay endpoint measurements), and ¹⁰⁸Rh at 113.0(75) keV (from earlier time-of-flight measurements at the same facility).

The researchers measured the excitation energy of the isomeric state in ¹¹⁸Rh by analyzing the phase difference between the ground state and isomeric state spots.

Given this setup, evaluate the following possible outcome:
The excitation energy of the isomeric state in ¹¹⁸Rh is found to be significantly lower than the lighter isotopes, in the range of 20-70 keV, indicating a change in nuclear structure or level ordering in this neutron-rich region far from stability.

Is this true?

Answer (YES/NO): NO